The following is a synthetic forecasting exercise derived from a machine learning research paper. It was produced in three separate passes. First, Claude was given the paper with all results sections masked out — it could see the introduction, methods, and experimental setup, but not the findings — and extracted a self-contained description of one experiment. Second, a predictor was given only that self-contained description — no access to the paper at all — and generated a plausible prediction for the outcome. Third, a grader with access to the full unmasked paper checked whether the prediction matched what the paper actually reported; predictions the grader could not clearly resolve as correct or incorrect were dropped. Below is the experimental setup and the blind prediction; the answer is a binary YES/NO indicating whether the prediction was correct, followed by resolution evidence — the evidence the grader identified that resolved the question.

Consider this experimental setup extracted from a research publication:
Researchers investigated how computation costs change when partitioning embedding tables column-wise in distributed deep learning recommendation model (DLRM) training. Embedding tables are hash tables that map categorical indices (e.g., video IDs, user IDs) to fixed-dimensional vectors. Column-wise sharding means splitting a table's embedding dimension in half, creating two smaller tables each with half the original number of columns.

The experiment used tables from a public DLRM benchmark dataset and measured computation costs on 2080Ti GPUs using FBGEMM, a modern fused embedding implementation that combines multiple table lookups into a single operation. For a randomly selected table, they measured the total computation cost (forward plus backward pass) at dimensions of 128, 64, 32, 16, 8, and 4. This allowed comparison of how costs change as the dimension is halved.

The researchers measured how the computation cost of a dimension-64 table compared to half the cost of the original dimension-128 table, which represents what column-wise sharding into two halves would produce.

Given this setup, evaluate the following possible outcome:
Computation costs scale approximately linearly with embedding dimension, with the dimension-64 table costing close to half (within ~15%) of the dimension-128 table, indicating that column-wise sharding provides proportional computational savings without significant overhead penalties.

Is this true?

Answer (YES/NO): NO